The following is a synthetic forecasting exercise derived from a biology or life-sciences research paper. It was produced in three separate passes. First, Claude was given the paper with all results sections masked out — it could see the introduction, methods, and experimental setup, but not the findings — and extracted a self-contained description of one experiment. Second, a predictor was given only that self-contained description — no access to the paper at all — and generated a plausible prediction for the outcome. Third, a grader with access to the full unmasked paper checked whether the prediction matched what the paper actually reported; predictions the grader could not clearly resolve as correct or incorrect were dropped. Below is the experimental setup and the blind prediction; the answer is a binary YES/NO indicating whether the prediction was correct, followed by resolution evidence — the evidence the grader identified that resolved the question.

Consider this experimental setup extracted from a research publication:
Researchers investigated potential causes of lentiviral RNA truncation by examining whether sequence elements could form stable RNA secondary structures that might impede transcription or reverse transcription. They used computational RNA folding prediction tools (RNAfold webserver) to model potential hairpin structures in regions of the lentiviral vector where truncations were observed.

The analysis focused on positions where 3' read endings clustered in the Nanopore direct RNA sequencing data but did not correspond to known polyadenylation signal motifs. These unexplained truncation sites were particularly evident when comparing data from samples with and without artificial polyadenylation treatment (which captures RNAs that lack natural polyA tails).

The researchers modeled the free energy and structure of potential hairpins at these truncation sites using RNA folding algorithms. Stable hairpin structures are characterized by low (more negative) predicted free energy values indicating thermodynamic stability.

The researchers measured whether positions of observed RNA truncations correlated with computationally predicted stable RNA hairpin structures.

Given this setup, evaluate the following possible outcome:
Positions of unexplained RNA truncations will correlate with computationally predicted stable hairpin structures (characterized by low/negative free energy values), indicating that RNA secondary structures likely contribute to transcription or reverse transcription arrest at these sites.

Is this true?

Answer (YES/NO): YES